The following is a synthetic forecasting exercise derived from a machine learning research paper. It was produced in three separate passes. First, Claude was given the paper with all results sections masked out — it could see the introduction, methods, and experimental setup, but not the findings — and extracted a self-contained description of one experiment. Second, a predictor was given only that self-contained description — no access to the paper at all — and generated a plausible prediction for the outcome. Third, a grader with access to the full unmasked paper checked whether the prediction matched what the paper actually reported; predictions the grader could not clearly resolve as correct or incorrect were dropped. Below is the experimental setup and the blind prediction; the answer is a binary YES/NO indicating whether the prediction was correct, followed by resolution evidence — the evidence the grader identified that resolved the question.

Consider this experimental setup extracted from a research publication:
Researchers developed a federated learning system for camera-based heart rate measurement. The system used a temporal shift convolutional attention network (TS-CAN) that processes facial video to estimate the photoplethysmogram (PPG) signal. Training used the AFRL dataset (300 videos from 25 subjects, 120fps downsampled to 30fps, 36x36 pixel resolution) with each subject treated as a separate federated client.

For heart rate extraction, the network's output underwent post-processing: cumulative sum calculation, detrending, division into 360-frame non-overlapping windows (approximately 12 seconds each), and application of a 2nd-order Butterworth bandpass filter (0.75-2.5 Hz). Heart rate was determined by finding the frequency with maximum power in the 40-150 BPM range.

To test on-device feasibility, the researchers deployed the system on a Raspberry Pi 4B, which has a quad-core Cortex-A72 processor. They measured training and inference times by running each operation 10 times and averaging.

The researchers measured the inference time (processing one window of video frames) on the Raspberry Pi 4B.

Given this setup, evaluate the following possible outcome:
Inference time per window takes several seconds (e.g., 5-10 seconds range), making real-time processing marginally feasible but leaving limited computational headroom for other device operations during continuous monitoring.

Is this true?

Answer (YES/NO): YES